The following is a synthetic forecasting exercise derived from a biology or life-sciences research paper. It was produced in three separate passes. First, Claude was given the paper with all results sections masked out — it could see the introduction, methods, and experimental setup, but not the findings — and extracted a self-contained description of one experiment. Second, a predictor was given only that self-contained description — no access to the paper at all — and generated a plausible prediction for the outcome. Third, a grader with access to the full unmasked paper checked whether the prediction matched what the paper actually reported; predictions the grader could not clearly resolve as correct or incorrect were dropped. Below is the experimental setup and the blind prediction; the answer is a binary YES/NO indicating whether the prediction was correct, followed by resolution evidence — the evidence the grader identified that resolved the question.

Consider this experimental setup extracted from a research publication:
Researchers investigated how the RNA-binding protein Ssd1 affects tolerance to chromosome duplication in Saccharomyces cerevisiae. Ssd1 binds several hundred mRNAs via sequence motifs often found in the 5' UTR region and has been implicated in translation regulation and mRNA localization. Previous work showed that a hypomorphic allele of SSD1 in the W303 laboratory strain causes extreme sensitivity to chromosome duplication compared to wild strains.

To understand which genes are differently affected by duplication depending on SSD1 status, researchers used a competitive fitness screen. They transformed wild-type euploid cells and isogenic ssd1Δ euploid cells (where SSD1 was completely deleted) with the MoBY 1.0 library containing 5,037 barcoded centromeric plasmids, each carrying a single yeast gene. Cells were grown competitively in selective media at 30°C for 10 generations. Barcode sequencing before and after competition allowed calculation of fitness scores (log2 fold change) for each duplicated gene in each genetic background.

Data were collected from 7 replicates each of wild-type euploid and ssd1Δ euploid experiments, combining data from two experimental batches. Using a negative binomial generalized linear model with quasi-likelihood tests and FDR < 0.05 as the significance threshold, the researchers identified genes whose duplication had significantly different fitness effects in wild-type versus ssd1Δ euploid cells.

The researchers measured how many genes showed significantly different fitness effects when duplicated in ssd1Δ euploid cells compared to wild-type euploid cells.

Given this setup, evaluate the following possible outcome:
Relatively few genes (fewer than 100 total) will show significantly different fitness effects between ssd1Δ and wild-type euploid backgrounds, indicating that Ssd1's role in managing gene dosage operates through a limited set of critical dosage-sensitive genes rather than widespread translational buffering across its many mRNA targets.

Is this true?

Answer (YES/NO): NO